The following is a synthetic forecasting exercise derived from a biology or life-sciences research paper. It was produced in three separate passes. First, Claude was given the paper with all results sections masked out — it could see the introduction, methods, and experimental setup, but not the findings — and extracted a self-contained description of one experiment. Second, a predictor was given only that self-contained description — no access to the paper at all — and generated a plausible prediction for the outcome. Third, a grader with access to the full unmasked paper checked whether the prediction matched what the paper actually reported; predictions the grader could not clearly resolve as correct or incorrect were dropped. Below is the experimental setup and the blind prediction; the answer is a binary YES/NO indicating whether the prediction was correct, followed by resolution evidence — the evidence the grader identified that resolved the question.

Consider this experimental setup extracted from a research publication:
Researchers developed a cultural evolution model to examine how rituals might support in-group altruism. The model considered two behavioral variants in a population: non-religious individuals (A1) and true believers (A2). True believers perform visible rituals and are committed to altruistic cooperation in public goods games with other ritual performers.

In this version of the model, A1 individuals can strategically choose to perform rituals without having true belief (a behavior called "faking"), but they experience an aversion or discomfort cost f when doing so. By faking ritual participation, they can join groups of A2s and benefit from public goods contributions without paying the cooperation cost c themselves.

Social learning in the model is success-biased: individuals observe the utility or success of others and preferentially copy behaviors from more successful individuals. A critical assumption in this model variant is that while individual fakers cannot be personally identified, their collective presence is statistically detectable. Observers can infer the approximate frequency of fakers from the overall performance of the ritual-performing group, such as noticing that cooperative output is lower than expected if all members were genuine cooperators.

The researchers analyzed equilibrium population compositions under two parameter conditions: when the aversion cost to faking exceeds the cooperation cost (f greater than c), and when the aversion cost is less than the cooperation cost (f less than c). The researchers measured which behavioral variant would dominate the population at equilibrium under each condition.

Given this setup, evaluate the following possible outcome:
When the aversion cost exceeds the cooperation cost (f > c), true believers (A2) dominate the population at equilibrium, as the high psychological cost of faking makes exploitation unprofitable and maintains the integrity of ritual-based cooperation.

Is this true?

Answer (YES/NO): YES